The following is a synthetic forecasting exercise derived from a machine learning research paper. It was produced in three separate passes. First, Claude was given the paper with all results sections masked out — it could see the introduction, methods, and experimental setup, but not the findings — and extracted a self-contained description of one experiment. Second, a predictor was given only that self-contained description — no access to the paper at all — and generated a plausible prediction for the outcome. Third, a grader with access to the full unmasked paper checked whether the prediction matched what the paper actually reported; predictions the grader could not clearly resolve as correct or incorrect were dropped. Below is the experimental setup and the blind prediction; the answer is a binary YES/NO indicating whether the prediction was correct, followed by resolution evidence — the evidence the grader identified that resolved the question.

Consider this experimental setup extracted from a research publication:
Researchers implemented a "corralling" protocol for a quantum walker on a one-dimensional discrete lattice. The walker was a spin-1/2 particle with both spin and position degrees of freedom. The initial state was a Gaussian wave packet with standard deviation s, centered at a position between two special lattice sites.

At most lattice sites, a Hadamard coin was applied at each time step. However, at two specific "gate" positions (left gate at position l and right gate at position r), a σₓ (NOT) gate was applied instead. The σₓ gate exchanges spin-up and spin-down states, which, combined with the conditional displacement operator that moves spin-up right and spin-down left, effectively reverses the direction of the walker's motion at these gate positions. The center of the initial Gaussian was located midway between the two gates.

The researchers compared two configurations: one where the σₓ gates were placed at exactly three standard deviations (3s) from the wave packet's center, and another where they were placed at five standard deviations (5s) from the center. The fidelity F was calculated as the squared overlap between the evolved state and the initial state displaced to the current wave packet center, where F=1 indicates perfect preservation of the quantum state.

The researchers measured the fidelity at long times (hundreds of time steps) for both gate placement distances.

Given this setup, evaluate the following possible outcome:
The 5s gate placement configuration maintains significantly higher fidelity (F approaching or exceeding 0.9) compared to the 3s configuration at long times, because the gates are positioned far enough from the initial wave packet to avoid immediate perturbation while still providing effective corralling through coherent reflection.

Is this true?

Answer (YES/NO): NO